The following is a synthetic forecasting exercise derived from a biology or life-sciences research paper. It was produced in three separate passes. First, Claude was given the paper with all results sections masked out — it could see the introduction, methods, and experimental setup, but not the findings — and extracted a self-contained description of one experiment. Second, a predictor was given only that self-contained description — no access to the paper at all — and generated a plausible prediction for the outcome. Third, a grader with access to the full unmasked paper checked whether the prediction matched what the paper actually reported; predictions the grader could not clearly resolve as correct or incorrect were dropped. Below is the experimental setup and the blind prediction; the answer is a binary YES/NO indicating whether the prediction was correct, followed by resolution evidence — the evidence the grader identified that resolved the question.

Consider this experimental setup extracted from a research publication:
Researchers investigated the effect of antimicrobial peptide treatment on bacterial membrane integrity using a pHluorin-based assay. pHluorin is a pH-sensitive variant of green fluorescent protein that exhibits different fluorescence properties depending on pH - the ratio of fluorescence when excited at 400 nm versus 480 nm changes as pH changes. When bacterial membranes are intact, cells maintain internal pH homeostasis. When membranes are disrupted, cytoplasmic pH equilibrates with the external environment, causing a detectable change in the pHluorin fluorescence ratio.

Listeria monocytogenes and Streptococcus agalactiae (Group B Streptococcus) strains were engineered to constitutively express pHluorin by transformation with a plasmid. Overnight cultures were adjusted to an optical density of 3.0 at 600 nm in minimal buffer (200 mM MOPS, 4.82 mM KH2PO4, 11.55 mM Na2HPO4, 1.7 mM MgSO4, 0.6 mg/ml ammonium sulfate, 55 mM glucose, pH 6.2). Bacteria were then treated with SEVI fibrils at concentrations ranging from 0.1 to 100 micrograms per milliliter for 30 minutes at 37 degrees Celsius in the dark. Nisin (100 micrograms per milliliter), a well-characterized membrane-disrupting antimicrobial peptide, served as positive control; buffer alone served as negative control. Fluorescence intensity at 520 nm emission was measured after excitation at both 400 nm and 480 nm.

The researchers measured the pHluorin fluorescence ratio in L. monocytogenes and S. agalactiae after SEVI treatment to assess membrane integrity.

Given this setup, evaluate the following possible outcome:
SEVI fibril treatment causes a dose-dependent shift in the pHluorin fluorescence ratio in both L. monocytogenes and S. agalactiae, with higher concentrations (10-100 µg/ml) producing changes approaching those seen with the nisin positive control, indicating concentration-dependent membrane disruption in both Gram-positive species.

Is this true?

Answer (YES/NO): NO